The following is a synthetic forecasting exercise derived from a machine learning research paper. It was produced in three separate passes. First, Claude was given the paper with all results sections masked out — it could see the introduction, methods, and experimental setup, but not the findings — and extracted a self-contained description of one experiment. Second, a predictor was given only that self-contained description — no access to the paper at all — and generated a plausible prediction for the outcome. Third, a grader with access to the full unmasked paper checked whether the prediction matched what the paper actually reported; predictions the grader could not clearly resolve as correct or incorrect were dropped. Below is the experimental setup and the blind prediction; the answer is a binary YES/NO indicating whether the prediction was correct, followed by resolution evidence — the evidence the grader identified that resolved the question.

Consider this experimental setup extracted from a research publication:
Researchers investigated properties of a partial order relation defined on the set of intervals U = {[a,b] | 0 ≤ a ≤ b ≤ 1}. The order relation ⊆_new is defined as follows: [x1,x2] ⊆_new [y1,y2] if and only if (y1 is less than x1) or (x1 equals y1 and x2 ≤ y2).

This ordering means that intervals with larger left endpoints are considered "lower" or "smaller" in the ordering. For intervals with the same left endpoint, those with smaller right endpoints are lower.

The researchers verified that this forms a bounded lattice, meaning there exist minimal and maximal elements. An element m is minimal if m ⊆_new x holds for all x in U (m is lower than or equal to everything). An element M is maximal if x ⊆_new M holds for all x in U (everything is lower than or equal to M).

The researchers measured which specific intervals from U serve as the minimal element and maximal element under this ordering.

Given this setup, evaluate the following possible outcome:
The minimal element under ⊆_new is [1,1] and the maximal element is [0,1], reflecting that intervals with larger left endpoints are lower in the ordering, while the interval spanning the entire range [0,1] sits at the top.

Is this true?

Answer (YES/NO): YES